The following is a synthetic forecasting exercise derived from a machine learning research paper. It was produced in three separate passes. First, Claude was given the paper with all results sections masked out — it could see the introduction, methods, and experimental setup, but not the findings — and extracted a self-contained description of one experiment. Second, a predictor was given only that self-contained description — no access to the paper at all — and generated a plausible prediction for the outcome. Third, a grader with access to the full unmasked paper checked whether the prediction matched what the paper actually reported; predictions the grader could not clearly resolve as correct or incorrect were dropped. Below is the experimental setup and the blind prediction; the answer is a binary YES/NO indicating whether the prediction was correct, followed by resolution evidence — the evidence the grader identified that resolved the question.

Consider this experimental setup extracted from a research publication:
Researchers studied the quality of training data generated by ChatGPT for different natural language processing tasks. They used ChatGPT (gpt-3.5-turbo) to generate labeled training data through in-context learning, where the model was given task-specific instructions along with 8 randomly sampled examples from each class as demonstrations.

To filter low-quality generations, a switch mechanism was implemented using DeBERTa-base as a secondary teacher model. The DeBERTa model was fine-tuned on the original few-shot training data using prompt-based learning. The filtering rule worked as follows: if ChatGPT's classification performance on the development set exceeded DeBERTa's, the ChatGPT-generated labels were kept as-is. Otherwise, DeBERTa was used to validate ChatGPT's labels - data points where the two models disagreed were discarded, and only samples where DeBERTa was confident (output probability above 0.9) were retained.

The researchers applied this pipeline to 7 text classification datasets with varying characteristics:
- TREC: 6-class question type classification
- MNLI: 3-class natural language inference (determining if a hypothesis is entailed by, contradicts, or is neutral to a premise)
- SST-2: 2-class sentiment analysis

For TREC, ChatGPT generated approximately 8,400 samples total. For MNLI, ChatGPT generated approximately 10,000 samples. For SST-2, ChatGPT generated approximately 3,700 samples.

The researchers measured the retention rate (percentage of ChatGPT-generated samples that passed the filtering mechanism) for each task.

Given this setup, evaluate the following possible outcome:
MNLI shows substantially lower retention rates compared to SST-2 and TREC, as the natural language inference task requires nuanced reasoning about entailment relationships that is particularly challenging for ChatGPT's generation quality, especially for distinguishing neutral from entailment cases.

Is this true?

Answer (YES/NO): NO